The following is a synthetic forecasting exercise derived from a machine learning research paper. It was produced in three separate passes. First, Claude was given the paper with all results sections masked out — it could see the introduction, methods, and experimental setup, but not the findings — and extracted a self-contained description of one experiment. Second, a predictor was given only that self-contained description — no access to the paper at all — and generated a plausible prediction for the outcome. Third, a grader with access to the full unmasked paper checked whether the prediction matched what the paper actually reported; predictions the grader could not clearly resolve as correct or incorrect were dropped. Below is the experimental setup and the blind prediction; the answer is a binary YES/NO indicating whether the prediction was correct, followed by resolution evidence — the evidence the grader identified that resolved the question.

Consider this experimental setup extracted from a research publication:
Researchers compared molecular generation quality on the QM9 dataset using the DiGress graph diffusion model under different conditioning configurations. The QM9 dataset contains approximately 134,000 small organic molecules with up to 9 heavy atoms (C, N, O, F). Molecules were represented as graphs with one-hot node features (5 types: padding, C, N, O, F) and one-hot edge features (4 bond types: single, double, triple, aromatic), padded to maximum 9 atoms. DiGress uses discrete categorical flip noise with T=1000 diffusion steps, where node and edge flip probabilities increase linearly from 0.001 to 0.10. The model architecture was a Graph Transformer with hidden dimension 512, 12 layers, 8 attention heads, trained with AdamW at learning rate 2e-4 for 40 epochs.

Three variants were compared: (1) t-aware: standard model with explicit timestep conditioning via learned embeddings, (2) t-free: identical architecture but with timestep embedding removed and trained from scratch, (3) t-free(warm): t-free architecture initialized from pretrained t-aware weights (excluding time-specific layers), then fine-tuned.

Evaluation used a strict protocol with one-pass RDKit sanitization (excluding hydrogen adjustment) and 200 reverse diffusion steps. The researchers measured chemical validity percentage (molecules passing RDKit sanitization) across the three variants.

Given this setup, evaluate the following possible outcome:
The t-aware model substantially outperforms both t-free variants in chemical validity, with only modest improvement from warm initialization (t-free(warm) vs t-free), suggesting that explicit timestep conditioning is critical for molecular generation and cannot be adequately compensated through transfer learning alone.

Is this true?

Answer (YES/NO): NO